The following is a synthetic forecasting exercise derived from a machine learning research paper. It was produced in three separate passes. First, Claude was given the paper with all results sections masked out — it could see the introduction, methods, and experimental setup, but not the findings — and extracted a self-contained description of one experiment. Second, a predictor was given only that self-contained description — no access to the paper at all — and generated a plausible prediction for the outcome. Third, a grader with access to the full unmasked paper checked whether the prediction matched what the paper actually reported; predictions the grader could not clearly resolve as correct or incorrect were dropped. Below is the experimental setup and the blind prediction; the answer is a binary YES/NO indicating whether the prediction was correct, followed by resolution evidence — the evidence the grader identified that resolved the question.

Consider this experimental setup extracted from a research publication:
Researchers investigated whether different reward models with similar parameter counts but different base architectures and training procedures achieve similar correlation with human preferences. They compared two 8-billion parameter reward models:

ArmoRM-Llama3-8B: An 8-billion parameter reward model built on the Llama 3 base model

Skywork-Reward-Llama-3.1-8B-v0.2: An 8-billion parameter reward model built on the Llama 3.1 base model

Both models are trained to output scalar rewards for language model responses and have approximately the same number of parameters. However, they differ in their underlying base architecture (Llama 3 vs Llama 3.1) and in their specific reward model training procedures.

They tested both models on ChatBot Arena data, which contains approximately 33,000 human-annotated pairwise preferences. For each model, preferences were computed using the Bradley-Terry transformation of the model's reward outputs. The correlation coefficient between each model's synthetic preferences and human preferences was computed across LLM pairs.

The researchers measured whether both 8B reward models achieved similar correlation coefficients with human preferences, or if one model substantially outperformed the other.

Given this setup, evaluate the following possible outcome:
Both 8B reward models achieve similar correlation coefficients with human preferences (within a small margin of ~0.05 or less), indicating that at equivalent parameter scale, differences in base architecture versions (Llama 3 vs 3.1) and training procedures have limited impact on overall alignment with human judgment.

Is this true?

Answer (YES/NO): NO